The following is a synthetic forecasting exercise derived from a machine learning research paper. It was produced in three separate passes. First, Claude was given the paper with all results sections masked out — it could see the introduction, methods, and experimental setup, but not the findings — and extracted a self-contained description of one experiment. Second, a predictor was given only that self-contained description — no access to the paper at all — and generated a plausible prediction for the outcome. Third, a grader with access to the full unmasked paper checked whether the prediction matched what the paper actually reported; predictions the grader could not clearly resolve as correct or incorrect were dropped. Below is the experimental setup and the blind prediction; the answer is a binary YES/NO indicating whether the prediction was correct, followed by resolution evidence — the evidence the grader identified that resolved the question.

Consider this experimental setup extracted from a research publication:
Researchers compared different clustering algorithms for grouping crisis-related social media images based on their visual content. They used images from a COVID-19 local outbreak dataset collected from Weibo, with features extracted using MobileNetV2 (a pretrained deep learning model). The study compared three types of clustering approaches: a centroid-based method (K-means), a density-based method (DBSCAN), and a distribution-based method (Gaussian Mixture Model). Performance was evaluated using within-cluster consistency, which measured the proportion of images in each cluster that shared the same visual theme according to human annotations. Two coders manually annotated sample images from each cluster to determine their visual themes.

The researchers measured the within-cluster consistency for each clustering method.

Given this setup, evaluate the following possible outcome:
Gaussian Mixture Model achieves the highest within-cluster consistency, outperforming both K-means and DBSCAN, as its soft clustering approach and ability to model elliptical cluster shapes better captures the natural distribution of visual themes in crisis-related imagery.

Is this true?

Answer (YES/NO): NO